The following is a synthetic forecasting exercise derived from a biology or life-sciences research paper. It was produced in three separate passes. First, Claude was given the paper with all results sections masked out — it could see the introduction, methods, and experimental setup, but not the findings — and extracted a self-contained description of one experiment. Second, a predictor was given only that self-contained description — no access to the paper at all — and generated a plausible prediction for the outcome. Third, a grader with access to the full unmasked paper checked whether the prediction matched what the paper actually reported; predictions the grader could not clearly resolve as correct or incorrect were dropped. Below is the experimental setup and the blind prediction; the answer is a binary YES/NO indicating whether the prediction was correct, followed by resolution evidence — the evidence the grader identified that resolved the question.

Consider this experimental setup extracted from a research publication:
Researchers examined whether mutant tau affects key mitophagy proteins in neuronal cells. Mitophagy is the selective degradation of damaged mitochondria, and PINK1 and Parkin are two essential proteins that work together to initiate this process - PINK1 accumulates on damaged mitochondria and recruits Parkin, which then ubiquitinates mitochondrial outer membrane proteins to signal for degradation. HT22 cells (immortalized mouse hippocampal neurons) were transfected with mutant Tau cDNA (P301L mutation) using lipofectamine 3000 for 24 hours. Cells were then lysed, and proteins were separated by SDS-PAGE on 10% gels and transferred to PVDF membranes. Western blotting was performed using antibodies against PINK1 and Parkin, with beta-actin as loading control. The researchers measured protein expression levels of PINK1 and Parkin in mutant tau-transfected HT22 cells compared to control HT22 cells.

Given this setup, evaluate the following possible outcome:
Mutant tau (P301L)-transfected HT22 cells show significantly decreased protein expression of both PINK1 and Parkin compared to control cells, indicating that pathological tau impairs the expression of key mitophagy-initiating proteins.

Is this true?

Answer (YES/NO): YES